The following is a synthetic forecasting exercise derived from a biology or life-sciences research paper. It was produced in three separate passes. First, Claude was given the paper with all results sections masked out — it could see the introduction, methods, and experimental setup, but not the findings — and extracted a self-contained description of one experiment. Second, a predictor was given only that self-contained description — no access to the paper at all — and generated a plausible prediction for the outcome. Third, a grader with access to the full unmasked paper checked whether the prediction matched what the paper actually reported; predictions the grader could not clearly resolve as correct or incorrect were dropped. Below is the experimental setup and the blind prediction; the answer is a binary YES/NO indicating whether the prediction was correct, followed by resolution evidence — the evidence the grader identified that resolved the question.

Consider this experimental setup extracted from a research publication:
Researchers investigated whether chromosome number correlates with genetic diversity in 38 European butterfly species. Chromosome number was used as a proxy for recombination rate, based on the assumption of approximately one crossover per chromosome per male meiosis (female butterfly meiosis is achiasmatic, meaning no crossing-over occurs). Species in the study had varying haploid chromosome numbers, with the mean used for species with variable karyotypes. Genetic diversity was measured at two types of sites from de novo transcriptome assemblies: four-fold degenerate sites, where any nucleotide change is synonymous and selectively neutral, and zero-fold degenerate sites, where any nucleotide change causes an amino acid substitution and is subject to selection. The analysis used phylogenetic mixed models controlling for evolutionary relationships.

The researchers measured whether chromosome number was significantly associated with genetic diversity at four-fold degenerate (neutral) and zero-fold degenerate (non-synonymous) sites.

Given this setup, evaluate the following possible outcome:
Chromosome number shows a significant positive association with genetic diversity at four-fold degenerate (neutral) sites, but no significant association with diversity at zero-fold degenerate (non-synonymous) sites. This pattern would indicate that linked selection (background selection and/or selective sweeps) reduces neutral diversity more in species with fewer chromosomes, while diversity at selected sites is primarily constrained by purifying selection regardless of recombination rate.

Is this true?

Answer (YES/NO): YES